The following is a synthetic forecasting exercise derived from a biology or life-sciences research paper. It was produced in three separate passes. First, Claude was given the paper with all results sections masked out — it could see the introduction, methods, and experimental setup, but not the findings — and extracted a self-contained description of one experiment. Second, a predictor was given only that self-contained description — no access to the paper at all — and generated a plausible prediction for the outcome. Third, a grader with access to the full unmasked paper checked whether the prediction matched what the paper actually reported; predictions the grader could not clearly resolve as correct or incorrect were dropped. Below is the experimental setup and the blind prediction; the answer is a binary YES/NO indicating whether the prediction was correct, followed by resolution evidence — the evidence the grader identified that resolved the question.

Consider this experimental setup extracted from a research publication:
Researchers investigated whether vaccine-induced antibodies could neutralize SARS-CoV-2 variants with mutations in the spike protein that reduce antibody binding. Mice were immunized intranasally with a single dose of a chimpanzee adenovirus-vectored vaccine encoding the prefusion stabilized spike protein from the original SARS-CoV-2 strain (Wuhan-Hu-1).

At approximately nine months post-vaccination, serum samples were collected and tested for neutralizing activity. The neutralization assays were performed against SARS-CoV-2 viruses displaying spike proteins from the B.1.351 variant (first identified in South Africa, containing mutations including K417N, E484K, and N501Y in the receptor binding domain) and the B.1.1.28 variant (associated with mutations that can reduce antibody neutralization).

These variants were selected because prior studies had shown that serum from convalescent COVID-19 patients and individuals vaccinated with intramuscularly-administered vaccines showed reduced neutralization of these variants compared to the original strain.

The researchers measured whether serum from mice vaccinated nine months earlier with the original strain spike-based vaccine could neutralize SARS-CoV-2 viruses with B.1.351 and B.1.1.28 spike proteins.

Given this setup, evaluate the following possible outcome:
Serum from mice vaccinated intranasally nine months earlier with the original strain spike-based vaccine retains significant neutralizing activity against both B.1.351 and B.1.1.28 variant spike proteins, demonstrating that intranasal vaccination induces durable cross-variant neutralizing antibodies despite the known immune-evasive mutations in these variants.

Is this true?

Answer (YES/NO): YES